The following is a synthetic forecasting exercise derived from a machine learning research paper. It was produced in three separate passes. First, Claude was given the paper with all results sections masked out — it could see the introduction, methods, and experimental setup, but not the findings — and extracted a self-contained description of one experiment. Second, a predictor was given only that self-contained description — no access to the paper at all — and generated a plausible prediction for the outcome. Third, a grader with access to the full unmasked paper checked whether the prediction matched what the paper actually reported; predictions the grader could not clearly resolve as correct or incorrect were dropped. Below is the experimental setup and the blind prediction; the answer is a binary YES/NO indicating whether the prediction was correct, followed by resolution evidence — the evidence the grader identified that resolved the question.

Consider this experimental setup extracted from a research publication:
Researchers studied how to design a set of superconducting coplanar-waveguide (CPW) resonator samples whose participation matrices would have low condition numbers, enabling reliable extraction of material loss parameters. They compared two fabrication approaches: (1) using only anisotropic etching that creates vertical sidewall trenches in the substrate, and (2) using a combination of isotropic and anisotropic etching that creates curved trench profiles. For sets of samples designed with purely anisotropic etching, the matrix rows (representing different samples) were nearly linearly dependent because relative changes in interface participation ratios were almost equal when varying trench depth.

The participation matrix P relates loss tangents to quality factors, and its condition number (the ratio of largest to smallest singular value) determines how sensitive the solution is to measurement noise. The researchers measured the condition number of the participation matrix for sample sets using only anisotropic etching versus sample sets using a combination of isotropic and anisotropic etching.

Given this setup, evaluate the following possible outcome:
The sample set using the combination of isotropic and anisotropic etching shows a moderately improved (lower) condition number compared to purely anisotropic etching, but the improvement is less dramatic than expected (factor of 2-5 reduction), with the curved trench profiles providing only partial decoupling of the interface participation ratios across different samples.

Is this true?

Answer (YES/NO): NO